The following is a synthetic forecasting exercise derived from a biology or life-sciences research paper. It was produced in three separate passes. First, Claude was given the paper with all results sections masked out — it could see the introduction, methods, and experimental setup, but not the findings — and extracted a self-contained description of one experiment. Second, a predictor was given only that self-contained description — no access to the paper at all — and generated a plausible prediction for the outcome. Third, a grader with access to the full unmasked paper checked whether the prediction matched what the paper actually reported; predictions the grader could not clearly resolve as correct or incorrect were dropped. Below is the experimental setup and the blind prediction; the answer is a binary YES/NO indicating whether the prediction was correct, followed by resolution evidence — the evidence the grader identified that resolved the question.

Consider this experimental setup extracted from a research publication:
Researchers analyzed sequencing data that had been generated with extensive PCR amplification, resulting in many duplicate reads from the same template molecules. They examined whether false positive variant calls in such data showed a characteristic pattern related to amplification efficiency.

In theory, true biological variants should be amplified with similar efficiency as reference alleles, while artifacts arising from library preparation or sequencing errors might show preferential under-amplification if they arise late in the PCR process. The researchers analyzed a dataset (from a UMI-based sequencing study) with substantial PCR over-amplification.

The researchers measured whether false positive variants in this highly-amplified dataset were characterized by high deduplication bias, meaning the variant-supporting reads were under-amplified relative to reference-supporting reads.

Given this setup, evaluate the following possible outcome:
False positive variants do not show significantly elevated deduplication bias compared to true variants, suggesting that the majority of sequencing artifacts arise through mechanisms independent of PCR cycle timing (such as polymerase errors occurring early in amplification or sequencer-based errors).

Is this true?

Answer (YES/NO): NO